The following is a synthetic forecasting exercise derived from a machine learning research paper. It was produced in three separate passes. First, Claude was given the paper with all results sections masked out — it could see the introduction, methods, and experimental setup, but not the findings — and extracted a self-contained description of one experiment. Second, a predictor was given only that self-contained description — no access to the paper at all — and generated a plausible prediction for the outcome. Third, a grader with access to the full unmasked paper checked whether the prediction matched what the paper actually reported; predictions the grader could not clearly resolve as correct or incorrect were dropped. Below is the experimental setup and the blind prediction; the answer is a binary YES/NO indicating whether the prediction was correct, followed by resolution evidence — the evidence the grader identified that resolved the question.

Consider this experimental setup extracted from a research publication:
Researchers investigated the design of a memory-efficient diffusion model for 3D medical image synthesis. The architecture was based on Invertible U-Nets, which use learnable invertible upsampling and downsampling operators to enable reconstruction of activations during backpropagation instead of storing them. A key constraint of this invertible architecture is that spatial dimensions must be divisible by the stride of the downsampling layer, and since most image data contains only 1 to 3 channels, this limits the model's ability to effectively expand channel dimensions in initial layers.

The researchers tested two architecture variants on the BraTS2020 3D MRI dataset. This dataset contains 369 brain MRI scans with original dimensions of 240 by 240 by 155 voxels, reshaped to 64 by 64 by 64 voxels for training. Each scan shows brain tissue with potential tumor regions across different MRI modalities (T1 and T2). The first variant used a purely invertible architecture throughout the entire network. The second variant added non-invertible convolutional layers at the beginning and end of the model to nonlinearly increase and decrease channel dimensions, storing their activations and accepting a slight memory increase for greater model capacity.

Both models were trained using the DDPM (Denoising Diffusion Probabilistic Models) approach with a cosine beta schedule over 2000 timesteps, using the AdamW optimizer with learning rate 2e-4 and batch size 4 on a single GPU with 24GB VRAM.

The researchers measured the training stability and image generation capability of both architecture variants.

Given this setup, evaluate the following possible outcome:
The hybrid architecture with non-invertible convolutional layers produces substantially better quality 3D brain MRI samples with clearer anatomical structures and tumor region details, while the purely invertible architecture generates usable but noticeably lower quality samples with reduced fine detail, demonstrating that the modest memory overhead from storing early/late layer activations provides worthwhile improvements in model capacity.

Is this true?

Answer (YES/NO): NO